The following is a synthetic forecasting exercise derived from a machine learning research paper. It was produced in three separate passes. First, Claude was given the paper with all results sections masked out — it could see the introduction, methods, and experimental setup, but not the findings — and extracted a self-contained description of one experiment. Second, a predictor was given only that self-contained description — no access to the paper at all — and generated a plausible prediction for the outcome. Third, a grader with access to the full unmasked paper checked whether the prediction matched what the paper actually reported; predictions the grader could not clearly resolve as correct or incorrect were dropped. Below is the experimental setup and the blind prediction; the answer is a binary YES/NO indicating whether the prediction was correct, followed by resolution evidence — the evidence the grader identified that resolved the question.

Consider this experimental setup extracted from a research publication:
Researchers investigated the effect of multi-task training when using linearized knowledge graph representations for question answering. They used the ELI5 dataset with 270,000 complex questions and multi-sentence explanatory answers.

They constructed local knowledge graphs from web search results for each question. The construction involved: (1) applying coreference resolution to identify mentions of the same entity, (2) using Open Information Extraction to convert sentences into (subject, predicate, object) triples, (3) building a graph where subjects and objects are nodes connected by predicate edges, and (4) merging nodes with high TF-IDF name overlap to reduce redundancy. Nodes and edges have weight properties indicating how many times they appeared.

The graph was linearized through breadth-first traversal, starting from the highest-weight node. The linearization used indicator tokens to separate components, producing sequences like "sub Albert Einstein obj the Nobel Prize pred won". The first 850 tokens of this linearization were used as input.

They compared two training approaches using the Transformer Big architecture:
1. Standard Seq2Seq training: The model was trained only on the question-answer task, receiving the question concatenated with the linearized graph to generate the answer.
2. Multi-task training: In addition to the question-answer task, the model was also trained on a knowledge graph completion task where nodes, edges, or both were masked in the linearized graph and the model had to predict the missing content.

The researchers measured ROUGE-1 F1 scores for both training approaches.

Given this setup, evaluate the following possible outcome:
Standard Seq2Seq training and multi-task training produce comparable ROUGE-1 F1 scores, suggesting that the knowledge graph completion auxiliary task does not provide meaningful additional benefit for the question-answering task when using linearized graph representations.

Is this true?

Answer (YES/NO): NO